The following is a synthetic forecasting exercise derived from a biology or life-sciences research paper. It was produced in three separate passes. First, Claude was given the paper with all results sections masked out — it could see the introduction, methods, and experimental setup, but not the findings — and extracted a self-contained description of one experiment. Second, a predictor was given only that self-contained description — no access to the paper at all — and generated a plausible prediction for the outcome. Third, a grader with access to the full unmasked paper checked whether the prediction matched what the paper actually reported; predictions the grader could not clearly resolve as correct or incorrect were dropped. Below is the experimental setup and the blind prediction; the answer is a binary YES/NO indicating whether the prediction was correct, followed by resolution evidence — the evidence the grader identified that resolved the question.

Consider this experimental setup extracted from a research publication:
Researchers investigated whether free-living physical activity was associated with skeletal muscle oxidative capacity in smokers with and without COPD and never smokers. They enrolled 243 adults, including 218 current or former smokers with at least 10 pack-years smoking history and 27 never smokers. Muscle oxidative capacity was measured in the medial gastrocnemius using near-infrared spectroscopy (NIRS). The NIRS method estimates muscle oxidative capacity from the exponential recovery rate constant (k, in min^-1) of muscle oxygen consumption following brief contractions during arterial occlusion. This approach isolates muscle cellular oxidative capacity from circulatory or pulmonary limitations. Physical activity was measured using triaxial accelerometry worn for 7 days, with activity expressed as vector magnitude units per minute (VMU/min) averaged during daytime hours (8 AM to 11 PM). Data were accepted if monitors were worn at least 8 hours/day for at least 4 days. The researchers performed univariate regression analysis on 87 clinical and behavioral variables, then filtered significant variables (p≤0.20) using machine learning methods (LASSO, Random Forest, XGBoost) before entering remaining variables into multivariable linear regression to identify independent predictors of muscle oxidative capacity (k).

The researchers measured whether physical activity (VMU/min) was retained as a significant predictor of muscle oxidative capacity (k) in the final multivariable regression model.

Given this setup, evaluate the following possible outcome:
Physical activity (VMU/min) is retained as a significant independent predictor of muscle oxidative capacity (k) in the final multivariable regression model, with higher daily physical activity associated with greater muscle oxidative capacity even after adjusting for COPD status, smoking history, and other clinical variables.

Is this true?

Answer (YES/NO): NO